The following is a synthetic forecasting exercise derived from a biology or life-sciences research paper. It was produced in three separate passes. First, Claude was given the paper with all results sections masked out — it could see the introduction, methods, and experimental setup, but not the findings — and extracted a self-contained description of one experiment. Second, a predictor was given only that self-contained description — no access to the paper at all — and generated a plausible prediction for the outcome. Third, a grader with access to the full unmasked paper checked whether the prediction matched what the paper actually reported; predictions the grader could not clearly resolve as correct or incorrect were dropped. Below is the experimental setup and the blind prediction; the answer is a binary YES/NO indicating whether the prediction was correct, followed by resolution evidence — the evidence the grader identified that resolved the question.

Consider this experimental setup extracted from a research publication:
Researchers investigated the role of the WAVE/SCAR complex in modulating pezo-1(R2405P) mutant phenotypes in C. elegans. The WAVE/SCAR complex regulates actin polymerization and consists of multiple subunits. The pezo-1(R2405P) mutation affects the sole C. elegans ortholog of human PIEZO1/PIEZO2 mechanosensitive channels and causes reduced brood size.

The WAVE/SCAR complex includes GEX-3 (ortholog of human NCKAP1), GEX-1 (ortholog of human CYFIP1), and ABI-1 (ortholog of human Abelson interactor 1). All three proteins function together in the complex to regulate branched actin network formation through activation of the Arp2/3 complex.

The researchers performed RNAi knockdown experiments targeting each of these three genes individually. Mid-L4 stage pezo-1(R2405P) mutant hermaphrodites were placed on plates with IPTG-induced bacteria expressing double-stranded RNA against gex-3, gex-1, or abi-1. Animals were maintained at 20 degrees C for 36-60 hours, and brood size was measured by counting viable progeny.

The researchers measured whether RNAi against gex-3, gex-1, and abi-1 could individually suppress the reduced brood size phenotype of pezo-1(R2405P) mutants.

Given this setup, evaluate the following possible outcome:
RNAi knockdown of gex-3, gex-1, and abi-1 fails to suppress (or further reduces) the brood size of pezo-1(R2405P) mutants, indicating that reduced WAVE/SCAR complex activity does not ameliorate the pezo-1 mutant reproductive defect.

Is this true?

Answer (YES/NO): NO